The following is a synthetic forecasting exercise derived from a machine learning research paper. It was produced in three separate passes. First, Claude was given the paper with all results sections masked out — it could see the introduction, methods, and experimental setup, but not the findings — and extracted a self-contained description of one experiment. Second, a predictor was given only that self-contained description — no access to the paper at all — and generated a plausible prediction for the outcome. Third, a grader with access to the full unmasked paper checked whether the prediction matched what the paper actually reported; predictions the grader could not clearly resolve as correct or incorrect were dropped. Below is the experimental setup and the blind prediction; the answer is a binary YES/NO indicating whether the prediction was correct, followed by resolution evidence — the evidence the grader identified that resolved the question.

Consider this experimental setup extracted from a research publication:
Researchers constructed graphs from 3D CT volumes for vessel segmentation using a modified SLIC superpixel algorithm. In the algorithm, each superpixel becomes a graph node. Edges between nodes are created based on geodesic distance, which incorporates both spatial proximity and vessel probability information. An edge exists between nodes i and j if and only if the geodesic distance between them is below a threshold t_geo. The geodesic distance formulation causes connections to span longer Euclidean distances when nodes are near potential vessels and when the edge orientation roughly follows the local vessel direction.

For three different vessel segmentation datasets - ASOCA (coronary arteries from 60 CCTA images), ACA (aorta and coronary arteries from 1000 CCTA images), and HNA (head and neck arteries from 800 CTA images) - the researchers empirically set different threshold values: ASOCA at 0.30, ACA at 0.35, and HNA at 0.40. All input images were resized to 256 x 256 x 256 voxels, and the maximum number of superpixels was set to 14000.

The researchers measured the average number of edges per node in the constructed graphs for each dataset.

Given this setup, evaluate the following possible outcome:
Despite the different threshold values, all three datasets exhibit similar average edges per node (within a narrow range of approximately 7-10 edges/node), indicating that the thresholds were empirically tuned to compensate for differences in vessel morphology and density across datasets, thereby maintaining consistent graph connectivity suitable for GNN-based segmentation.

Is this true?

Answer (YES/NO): YES